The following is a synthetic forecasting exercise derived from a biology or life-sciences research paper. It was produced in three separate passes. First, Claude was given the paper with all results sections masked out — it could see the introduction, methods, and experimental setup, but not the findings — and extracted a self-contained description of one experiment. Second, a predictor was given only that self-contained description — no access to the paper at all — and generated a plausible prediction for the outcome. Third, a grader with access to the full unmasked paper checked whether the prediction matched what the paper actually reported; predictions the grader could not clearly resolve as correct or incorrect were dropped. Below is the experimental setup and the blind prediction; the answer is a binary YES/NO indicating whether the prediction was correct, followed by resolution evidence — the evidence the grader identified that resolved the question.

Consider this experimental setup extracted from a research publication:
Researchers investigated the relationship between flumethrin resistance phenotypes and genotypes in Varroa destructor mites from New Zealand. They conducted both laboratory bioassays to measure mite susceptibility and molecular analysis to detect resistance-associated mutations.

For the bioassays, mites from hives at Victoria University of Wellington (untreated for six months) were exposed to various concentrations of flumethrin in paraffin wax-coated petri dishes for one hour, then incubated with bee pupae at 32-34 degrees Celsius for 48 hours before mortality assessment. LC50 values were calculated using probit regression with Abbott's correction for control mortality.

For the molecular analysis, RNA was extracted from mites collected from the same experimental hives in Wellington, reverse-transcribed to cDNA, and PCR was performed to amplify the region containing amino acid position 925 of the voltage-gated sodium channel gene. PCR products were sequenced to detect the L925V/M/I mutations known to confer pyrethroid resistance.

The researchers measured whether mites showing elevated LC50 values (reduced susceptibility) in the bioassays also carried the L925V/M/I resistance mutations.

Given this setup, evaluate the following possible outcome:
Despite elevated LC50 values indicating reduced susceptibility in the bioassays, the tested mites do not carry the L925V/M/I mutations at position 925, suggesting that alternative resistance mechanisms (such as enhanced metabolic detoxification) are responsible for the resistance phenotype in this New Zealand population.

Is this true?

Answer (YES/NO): YES